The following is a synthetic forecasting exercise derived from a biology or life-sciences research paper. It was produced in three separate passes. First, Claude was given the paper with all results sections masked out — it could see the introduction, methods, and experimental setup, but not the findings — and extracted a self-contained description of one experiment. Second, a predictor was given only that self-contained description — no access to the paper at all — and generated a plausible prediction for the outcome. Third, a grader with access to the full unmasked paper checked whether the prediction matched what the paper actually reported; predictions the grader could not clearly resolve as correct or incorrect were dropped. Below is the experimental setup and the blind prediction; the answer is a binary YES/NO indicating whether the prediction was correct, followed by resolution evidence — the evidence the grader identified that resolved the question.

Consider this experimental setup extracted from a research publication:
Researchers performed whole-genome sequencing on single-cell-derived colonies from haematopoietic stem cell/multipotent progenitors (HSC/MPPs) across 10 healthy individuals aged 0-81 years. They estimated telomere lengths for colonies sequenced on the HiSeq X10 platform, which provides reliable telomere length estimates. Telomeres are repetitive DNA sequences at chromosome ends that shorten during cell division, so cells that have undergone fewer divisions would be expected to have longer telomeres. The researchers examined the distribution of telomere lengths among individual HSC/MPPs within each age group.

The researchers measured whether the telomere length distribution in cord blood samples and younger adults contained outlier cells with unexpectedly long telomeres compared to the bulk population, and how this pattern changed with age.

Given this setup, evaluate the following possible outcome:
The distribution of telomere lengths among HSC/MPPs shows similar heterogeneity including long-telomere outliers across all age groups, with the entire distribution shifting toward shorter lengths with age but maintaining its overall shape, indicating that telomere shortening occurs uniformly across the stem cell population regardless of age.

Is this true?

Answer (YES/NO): NO